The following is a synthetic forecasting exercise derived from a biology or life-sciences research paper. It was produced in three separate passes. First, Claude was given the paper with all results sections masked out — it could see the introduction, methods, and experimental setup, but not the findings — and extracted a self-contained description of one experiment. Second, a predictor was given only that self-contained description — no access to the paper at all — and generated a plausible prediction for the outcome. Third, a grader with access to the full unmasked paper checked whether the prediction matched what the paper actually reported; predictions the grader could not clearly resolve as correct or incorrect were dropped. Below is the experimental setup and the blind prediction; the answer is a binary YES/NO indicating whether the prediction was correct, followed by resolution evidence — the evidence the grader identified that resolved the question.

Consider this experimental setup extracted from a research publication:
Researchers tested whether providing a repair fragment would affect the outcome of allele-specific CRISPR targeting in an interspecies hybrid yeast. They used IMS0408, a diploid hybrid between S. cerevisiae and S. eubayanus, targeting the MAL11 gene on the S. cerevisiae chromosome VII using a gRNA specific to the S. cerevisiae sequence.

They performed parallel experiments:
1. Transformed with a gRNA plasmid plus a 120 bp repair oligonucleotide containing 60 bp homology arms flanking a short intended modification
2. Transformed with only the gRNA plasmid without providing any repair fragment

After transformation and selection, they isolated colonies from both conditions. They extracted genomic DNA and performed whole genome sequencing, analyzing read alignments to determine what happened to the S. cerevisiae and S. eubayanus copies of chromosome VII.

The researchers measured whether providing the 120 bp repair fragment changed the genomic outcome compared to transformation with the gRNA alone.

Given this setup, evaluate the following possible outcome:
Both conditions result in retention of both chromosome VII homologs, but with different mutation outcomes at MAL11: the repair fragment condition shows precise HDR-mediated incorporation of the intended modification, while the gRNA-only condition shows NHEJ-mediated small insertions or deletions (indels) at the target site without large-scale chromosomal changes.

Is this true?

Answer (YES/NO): NO